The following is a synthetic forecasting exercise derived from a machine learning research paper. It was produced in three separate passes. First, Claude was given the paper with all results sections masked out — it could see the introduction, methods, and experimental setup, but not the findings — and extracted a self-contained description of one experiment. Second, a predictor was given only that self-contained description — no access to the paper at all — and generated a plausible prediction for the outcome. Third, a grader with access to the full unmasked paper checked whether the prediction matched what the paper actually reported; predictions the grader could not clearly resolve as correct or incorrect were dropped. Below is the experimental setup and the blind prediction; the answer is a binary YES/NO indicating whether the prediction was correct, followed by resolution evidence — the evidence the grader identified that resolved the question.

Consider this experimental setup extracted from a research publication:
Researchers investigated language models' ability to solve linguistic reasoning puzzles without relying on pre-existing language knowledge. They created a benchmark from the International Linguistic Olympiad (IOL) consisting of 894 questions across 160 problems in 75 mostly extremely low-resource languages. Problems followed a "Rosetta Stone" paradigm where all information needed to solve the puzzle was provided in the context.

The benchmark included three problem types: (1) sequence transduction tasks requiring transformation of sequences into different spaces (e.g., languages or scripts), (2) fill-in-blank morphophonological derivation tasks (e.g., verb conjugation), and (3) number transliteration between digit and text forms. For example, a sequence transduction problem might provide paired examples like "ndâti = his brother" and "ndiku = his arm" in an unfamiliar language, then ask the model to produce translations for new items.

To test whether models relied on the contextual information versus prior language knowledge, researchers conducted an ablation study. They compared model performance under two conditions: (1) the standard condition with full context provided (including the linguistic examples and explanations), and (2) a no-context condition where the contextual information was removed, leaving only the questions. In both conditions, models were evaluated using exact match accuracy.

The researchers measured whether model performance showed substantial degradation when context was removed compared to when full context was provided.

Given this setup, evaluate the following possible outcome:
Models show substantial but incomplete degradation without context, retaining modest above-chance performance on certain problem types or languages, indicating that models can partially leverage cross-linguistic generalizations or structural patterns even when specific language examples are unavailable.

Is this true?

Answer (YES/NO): NO